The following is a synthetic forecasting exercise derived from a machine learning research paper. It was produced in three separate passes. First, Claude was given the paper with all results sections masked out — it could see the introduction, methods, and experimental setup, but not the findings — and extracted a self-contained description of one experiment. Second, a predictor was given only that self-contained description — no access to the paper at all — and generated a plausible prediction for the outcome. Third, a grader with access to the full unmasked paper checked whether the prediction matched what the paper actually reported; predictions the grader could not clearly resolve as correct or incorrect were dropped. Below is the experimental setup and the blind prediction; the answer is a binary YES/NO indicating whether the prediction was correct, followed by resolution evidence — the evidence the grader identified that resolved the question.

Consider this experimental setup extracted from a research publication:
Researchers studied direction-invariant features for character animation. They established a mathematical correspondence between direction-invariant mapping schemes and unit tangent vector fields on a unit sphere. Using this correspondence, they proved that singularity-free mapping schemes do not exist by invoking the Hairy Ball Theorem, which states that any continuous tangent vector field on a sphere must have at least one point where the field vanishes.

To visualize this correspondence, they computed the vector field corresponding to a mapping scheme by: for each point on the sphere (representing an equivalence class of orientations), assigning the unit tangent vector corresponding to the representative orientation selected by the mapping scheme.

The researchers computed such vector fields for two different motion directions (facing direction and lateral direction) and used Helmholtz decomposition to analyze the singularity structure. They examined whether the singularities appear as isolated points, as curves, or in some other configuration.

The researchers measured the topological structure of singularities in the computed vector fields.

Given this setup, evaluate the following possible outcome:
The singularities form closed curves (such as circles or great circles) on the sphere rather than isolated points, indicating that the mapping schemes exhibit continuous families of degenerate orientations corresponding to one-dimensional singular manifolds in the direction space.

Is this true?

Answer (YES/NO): NO